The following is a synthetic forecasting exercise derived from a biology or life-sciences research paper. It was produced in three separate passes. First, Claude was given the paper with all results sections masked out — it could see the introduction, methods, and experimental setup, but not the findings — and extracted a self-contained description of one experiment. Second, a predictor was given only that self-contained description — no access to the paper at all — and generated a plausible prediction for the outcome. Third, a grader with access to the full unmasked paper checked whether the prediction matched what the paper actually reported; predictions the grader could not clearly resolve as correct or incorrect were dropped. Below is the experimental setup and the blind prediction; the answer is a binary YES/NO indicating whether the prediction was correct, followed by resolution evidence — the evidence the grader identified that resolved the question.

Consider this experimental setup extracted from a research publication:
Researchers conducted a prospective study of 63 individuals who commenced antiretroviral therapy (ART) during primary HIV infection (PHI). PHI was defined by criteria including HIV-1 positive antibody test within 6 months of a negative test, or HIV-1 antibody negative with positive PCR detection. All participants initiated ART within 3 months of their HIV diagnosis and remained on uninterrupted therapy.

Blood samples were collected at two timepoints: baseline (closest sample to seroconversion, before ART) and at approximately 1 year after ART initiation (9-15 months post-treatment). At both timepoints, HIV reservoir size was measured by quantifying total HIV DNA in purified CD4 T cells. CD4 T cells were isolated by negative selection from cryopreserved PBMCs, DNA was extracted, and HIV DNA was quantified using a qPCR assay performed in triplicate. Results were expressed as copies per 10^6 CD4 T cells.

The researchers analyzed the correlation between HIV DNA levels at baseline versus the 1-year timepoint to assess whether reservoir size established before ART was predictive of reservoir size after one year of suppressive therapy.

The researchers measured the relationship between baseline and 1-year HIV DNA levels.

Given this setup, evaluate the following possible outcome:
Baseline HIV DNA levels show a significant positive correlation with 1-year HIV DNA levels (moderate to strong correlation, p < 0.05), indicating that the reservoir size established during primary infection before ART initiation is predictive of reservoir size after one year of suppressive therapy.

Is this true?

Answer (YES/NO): YES